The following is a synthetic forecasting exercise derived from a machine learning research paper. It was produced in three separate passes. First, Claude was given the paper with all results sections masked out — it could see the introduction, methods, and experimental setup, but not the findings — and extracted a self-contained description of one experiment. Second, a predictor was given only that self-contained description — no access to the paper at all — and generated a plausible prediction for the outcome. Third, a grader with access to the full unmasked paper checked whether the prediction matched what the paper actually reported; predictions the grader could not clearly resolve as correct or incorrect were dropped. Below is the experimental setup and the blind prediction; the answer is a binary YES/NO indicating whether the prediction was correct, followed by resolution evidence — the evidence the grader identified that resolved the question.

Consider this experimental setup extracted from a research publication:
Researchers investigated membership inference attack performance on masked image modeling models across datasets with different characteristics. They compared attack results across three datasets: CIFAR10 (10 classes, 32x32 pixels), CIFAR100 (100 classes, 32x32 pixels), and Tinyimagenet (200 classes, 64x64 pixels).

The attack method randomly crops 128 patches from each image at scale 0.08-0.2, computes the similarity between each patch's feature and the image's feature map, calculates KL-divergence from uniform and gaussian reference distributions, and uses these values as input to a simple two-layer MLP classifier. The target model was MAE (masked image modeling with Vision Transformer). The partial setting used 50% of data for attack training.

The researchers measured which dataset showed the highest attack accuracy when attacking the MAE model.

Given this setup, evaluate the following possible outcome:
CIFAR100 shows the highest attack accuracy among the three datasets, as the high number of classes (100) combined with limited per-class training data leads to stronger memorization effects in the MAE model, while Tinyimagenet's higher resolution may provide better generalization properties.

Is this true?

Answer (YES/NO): NO